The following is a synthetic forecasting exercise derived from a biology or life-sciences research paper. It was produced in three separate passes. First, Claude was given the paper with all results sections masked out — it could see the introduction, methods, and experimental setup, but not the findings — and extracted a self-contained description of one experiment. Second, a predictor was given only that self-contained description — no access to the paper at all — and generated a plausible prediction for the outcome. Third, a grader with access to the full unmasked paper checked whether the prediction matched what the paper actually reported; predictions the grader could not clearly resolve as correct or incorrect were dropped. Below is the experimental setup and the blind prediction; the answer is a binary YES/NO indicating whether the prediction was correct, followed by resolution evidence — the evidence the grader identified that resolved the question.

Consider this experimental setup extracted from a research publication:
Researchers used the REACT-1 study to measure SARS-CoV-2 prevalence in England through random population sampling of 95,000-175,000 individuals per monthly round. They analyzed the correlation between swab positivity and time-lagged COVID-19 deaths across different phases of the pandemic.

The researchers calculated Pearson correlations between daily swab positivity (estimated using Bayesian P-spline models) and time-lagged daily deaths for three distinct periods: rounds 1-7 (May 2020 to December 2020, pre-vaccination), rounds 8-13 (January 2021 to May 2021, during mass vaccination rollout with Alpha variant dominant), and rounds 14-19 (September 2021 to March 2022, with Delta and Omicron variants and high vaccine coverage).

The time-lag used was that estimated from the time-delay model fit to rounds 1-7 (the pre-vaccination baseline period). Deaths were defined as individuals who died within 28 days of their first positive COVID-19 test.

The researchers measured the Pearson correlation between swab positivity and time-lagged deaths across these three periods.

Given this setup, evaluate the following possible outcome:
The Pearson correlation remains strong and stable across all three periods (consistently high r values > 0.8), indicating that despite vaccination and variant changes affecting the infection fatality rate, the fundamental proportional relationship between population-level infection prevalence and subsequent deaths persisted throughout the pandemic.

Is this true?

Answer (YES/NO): NO